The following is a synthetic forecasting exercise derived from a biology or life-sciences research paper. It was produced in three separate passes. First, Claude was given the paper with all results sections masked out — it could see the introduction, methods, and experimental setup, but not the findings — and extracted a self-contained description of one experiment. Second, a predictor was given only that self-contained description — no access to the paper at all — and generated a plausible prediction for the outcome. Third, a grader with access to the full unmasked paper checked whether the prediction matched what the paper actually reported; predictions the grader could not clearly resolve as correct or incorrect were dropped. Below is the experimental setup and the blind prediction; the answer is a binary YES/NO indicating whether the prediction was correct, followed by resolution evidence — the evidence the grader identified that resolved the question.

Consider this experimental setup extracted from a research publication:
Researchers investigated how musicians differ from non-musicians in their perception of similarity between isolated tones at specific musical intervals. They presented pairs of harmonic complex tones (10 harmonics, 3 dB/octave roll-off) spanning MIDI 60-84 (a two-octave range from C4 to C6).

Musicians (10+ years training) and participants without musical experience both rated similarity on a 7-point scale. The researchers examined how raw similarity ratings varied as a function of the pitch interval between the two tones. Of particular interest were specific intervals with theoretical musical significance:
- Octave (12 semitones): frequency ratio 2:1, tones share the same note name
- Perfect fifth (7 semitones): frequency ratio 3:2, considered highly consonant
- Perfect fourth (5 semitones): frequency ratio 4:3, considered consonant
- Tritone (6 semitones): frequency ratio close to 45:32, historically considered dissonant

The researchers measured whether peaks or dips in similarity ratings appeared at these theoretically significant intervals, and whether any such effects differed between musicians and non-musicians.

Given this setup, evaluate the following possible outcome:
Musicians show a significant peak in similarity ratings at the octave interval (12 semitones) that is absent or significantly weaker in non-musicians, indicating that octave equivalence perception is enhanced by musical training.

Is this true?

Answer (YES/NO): YES